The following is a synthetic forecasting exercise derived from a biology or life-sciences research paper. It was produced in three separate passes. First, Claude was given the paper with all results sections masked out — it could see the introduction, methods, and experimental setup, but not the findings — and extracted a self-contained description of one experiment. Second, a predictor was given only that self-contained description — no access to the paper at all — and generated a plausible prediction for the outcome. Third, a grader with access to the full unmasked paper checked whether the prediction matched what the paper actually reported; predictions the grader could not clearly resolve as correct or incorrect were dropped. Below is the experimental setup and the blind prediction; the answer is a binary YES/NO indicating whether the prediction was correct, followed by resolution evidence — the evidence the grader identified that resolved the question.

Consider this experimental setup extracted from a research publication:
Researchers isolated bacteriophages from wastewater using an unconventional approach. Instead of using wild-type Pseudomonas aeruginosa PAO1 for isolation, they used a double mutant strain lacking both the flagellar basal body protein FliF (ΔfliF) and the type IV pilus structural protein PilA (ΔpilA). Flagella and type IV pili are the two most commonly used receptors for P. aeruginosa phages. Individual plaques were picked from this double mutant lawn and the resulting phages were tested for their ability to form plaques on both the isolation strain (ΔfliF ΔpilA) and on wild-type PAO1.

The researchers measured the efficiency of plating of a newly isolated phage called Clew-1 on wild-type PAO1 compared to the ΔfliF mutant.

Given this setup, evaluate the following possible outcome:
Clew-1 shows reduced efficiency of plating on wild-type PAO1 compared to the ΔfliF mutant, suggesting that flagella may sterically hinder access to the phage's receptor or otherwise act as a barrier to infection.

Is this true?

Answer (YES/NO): YES